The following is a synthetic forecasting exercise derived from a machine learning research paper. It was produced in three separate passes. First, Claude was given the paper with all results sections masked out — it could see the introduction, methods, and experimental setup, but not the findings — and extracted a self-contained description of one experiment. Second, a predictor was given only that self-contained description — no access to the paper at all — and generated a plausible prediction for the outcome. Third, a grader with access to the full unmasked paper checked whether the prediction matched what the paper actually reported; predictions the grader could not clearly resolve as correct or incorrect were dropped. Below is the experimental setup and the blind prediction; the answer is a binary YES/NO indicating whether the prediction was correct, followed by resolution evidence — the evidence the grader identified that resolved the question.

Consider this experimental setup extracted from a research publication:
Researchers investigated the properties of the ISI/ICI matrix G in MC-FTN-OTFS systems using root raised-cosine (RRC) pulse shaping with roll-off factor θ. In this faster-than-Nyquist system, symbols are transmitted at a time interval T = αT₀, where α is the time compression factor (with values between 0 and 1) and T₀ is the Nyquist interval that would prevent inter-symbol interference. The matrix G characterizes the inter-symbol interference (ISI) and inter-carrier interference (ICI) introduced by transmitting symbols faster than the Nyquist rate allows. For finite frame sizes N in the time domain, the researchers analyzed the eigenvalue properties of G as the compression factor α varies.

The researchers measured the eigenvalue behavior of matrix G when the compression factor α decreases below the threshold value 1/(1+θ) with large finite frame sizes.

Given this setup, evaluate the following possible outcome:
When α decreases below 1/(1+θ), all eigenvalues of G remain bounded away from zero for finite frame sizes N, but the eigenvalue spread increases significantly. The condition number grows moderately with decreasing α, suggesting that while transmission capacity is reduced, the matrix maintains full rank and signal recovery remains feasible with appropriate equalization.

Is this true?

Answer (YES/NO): NO